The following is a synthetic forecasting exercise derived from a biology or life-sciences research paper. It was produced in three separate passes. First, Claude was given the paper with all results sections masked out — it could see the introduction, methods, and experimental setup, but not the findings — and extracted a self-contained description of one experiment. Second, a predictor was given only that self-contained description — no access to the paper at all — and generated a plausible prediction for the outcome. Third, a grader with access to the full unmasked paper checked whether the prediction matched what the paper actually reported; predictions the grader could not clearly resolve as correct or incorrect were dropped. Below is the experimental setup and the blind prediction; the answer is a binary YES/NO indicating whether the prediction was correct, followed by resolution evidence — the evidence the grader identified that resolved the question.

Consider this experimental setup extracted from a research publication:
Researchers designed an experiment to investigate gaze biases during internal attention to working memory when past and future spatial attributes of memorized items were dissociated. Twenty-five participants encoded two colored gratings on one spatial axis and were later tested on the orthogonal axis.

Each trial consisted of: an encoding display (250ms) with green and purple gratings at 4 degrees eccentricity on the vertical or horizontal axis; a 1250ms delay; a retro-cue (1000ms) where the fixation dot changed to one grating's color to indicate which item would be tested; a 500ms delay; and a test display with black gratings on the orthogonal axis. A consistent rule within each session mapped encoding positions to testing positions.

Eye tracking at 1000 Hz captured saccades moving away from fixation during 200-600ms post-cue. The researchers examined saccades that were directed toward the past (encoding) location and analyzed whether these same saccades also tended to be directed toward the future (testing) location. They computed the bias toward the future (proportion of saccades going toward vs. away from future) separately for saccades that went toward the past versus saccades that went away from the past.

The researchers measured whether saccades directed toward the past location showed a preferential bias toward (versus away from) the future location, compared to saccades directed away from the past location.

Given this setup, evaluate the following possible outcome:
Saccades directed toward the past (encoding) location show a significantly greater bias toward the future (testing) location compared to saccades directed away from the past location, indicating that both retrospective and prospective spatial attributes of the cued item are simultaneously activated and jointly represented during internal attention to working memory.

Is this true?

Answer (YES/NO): YES